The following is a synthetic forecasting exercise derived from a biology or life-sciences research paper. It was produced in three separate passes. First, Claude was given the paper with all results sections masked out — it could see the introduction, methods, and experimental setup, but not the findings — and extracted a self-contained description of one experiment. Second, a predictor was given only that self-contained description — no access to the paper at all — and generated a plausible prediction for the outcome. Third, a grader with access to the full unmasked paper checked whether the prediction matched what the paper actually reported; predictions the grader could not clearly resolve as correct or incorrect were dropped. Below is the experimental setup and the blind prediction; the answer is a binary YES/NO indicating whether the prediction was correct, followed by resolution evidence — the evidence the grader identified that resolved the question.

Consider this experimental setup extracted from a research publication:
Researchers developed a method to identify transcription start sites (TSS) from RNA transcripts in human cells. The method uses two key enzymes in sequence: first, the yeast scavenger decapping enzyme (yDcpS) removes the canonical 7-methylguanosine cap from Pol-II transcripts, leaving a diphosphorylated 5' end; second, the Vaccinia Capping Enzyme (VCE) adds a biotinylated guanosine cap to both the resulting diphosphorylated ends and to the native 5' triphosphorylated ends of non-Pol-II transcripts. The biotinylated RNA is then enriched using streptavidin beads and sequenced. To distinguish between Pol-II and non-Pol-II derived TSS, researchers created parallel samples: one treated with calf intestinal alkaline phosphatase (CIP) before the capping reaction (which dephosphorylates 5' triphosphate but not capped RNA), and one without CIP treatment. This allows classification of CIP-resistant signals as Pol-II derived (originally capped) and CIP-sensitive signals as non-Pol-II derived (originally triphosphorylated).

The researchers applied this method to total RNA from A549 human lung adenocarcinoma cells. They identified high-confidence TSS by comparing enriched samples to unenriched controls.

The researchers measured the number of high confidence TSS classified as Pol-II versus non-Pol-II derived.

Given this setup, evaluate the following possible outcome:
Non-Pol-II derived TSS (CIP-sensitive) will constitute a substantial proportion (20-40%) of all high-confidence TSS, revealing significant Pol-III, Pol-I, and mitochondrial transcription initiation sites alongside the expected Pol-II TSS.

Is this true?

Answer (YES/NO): NO